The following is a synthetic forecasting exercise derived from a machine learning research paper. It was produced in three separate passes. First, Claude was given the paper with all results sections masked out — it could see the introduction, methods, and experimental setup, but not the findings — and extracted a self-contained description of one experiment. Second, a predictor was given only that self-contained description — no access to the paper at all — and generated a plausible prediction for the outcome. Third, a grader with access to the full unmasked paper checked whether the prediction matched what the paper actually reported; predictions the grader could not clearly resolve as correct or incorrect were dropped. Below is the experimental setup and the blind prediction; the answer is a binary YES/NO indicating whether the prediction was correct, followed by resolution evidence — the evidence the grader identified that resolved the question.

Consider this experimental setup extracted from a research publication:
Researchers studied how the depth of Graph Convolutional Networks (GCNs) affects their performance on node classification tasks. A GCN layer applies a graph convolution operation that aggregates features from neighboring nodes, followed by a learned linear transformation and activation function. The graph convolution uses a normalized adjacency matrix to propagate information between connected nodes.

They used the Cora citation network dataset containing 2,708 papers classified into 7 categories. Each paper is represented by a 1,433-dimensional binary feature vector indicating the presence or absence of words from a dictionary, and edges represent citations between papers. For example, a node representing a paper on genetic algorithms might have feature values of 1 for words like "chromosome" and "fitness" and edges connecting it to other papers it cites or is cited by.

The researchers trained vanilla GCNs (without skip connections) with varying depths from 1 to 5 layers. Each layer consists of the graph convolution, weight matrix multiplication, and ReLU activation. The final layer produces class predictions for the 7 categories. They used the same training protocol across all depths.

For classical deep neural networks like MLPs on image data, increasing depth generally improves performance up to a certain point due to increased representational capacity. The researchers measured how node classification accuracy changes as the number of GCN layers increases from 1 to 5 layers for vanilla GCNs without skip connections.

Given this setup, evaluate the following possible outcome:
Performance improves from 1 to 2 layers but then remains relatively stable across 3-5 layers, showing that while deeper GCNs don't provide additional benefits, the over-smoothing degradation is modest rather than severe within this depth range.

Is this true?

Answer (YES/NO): NO